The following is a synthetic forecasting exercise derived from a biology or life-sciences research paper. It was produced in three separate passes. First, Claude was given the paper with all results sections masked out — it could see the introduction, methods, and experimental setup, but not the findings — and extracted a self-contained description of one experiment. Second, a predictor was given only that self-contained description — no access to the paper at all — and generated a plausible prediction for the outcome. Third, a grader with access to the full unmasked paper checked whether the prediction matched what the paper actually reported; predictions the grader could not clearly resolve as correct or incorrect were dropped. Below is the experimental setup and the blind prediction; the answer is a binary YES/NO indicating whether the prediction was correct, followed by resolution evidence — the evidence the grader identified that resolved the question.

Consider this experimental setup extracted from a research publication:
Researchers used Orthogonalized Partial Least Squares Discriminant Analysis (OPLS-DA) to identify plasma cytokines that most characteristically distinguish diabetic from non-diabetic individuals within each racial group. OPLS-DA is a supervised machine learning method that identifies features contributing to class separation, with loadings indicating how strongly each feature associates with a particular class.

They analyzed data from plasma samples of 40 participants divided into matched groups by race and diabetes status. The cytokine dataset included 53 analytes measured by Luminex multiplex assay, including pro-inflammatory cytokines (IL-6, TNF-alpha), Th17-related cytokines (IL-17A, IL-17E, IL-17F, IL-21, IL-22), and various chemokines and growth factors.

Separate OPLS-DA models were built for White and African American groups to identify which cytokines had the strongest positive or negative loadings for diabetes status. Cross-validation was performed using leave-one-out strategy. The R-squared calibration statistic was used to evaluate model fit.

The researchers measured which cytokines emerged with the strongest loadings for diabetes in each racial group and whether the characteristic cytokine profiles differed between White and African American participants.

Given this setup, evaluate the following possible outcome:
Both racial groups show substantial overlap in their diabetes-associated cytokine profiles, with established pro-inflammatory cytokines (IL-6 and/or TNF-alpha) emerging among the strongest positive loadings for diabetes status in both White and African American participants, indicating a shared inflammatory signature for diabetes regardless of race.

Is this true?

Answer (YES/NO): NO